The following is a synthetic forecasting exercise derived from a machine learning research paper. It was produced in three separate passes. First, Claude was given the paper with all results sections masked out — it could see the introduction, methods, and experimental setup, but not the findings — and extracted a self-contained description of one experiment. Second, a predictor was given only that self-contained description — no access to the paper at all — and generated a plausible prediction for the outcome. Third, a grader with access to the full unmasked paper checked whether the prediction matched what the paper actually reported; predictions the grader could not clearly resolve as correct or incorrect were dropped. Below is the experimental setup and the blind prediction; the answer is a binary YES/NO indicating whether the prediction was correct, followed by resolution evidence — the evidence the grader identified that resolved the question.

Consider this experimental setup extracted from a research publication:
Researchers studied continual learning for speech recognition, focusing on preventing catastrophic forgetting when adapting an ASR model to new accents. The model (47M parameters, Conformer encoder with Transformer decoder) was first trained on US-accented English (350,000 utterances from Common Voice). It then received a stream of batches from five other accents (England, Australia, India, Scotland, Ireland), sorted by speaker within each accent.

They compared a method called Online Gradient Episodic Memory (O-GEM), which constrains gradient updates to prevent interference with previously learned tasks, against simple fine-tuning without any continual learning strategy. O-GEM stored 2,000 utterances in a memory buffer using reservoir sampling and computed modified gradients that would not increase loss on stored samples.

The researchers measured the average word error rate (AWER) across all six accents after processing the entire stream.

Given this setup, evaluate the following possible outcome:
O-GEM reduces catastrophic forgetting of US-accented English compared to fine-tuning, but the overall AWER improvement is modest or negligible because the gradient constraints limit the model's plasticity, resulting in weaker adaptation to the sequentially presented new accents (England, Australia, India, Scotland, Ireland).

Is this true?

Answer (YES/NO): NO